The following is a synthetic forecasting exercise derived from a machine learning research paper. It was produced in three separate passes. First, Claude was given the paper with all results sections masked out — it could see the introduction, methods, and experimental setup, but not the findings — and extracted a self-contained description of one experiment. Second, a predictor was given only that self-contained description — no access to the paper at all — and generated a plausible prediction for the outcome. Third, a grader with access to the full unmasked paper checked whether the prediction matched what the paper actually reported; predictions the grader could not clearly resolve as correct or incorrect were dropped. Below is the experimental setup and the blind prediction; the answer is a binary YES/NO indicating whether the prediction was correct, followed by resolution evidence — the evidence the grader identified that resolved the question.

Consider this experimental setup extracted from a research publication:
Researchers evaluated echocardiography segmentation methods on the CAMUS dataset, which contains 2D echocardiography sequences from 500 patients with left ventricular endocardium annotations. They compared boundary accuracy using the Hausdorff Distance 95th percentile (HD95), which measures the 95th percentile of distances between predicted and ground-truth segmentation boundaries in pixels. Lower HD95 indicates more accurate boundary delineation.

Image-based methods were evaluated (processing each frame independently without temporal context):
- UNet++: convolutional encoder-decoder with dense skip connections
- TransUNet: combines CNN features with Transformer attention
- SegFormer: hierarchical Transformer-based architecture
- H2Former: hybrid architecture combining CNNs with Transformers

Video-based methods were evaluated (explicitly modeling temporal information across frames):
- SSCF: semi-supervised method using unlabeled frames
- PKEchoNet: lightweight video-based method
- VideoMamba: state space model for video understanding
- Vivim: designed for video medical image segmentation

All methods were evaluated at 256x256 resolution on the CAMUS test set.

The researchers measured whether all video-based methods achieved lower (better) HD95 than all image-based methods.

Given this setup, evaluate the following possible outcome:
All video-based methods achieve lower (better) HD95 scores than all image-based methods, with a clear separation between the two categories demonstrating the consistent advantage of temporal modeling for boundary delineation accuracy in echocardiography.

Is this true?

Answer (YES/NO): NO